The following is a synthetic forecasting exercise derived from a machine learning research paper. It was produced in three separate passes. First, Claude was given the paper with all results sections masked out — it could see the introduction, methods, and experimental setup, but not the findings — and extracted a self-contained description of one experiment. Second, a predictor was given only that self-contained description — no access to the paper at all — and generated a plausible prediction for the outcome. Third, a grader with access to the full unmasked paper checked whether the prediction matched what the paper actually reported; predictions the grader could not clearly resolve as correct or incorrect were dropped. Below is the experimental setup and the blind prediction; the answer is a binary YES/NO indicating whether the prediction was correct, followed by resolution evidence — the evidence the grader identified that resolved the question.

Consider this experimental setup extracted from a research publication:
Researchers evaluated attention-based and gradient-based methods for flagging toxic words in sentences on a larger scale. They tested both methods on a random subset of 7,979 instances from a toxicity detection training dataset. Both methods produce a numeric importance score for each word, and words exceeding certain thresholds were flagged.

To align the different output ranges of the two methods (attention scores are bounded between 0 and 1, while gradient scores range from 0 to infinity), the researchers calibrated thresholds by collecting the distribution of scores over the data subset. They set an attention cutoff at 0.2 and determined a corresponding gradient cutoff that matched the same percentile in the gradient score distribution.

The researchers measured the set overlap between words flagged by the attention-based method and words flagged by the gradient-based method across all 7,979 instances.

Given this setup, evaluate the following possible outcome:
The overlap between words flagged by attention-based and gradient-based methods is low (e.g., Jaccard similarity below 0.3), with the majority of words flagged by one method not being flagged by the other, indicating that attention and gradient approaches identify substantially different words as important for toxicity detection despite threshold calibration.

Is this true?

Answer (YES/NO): NO